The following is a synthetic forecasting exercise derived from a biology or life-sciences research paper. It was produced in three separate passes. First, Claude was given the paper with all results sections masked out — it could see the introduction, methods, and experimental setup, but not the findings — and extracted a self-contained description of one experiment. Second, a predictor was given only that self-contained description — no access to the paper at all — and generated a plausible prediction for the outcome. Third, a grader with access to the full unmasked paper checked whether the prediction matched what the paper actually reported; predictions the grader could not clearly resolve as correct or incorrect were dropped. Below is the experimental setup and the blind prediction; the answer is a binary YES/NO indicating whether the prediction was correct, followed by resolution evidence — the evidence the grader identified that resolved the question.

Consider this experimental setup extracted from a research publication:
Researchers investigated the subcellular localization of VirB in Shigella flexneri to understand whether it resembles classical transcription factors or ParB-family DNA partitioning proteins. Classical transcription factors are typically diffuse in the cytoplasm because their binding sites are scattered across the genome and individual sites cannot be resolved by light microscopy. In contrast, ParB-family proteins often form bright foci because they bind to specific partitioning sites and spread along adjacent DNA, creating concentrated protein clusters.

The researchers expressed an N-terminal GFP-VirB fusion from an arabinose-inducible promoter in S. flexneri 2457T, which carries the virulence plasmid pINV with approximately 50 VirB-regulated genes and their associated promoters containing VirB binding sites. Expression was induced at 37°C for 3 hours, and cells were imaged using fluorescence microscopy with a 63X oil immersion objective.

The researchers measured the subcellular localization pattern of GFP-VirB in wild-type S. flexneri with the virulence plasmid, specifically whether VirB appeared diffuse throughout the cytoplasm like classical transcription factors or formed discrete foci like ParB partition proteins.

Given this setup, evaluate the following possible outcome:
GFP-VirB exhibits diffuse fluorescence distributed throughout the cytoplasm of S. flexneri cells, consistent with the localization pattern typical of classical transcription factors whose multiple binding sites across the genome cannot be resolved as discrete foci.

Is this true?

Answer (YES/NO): NO